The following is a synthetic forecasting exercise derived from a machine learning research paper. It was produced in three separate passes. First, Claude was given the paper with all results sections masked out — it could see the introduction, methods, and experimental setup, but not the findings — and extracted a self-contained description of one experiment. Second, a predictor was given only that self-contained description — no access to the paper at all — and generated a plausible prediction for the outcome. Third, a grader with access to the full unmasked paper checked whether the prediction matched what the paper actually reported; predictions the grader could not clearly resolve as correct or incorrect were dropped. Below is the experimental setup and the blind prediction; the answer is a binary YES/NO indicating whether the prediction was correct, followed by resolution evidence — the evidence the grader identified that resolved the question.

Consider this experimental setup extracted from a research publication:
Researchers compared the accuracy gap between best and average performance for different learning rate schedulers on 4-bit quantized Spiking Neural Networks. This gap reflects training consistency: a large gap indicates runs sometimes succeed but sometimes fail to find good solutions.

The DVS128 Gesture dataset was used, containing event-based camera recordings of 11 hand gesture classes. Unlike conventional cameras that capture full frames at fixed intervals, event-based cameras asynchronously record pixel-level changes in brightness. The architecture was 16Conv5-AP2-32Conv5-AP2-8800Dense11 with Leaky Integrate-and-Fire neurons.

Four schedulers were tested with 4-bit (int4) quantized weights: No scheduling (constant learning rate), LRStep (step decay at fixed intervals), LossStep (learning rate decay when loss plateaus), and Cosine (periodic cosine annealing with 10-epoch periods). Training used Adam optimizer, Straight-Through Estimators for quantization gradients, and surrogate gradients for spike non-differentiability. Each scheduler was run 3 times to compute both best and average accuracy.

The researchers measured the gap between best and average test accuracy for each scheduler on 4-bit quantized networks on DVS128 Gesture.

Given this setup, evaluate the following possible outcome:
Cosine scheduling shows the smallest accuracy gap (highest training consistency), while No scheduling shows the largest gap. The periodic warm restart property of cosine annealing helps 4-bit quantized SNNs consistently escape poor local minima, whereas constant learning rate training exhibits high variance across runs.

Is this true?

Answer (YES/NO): NO